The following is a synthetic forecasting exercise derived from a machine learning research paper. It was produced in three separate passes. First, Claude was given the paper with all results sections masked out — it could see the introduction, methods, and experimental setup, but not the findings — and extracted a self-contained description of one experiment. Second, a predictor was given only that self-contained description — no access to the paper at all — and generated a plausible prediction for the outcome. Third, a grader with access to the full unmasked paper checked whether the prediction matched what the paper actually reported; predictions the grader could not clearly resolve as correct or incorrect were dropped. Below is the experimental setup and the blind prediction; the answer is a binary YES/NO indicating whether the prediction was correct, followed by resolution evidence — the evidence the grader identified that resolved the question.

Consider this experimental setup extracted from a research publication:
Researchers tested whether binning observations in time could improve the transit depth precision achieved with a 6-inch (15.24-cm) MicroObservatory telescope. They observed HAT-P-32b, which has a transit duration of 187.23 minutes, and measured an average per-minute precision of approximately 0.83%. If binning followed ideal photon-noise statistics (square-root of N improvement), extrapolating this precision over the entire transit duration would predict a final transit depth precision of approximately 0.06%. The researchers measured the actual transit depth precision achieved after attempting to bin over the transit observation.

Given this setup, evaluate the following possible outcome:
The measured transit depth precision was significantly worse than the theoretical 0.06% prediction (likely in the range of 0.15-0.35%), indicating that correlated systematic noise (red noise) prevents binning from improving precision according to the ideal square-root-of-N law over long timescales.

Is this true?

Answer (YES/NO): YES